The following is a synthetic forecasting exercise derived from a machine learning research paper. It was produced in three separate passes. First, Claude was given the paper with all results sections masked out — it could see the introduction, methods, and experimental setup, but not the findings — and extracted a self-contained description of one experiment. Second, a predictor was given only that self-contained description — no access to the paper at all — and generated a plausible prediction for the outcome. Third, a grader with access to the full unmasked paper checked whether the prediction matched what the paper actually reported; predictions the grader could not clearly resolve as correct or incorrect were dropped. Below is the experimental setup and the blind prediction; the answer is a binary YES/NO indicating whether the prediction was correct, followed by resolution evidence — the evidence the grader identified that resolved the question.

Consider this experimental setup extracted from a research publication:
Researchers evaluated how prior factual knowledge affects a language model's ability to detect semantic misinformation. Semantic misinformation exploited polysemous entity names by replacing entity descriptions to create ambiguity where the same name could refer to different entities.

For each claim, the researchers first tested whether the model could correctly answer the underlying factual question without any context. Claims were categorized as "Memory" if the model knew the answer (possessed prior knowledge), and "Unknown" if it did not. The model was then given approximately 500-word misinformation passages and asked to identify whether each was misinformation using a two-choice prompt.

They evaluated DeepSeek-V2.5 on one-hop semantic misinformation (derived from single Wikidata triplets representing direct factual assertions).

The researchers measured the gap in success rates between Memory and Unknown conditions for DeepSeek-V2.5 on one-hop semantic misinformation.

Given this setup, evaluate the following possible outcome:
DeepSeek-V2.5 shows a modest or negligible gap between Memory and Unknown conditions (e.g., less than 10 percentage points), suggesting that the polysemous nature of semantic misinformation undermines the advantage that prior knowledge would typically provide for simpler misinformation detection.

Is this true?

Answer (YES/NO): NO